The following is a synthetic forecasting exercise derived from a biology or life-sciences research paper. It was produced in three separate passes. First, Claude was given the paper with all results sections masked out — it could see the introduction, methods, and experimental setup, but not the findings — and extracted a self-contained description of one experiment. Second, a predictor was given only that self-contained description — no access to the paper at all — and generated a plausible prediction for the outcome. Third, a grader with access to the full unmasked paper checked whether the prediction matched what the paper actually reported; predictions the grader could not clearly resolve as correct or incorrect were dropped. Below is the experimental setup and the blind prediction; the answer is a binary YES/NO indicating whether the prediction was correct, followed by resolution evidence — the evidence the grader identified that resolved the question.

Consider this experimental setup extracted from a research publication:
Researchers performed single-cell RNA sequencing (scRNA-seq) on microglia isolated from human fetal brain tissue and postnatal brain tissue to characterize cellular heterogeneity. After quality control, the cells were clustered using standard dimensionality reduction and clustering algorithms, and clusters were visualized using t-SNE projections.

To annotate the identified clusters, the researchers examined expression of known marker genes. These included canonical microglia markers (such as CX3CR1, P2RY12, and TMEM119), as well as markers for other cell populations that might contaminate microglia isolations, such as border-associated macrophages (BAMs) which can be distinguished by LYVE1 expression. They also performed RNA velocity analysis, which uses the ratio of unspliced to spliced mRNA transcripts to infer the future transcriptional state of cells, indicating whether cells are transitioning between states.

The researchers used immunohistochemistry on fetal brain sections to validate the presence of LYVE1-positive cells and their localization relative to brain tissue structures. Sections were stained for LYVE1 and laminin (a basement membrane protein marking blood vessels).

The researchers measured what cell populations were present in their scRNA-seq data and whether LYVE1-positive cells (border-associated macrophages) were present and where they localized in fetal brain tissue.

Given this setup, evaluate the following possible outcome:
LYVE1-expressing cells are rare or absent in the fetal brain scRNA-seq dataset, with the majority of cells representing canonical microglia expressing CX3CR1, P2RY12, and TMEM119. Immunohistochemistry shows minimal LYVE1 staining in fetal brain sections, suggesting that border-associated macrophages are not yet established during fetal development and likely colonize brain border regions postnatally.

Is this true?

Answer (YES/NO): NO